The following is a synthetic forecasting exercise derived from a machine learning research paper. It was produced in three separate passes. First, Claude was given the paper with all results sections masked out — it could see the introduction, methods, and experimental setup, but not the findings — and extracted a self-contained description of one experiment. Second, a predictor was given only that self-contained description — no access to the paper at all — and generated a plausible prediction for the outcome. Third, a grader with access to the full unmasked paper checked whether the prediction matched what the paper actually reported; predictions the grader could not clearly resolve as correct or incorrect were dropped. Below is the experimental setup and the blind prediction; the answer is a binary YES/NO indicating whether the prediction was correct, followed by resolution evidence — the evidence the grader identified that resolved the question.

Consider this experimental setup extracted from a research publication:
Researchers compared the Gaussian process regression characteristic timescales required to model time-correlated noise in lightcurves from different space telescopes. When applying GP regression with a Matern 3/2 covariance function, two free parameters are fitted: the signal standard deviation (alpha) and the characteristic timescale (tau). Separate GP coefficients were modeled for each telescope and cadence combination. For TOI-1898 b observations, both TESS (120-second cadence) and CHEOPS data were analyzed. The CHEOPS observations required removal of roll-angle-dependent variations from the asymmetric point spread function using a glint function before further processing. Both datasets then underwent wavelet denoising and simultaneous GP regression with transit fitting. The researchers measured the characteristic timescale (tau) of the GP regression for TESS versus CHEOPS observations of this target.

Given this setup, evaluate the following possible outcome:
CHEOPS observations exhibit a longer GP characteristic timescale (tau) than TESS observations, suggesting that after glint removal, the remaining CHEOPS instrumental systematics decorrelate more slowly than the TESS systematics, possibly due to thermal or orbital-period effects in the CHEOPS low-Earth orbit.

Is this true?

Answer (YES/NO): NO